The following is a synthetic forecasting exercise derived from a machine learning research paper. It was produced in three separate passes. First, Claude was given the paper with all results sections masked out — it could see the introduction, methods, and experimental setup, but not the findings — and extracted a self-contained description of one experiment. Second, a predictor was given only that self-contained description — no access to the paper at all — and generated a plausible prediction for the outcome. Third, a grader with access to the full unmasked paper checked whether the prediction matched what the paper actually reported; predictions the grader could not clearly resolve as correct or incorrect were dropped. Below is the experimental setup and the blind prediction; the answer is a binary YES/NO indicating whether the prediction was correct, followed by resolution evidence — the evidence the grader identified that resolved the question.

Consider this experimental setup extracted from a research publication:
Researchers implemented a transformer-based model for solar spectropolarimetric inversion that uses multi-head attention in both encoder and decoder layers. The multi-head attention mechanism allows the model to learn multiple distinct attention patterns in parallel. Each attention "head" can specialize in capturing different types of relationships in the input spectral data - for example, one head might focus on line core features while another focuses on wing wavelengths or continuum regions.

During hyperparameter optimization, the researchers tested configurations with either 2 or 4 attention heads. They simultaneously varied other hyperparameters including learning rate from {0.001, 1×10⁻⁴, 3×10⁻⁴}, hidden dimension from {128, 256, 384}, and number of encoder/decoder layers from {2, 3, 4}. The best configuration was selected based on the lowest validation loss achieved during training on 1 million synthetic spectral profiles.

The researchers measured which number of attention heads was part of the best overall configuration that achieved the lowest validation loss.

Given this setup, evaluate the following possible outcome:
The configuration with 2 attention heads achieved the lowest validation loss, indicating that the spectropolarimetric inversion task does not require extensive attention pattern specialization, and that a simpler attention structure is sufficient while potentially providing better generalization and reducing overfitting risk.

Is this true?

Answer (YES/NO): NO